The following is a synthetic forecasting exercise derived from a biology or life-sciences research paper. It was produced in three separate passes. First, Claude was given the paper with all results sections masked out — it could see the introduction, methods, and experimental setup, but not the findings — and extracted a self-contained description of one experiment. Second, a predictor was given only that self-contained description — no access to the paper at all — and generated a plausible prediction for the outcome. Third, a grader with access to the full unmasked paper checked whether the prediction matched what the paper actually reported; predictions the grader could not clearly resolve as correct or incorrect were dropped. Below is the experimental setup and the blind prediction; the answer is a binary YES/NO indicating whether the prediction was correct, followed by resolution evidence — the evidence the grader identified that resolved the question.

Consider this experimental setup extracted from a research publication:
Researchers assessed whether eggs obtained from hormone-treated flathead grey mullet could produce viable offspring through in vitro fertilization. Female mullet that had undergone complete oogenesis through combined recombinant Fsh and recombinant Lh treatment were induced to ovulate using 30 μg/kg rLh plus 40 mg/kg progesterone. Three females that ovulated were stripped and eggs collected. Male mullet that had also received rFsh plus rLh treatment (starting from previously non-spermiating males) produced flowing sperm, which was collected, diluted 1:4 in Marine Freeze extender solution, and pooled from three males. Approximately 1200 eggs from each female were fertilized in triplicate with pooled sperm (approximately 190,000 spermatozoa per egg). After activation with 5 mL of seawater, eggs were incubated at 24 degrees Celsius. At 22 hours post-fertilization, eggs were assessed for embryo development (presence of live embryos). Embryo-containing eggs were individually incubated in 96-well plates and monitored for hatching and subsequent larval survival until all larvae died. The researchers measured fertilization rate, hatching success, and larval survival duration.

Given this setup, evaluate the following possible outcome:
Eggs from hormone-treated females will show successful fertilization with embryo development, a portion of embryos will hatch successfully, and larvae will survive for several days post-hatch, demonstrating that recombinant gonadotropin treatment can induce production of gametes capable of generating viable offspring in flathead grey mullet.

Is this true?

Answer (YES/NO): YES